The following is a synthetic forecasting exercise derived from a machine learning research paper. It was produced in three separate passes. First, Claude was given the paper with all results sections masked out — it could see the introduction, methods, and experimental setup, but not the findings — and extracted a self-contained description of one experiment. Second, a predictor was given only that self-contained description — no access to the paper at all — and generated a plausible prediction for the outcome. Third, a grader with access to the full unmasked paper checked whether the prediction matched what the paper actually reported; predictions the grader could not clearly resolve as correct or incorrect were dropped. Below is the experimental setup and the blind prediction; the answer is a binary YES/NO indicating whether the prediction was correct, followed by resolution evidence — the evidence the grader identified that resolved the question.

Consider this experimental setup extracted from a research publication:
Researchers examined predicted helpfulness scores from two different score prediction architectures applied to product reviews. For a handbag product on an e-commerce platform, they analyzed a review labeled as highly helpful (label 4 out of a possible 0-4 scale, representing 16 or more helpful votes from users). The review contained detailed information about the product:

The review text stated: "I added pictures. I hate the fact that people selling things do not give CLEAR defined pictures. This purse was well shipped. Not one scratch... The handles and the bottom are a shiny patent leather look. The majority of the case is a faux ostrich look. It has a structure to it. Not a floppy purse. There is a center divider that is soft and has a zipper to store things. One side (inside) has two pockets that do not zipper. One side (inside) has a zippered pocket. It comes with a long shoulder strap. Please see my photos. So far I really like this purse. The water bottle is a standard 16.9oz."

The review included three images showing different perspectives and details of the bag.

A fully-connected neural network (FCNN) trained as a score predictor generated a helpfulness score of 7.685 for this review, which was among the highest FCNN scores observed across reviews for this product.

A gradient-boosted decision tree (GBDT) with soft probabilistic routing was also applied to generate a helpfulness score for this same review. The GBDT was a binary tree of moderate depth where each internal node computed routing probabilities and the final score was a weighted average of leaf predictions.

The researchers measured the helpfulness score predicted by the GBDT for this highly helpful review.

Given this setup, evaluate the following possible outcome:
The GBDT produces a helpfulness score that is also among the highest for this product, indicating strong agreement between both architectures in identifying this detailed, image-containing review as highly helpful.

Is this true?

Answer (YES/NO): YES